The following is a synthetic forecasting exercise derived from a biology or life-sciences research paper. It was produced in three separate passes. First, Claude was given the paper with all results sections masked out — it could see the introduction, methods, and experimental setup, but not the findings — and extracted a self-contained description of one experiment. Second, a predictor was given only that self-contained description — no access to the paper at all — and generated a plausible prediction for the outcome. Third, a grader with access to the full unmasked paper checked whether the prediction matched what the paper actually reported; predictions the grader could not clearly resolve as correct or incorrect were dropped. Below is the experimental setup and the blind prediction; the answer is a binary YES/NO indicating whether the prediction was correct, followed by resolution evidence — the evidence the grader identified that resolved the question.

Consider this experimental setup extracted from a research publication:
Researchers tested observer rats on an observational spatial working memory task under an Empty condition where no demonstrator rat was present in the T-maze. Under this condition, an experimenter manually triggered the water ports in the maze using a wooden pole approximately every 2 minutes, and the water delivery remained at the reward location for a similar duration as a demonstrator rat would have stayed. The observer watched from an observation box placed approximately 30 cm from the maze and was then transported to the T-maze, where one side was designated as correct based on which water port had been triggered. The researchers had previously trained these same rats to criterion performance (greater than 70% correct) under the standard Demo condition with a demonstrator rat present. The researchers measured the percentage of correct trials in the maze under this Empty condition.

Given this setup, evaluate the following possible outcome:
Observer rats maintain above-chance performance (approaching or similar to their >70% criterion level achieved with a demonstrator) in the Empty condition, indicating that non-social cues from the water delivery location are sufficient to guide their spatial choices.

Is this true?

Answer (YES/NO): NO